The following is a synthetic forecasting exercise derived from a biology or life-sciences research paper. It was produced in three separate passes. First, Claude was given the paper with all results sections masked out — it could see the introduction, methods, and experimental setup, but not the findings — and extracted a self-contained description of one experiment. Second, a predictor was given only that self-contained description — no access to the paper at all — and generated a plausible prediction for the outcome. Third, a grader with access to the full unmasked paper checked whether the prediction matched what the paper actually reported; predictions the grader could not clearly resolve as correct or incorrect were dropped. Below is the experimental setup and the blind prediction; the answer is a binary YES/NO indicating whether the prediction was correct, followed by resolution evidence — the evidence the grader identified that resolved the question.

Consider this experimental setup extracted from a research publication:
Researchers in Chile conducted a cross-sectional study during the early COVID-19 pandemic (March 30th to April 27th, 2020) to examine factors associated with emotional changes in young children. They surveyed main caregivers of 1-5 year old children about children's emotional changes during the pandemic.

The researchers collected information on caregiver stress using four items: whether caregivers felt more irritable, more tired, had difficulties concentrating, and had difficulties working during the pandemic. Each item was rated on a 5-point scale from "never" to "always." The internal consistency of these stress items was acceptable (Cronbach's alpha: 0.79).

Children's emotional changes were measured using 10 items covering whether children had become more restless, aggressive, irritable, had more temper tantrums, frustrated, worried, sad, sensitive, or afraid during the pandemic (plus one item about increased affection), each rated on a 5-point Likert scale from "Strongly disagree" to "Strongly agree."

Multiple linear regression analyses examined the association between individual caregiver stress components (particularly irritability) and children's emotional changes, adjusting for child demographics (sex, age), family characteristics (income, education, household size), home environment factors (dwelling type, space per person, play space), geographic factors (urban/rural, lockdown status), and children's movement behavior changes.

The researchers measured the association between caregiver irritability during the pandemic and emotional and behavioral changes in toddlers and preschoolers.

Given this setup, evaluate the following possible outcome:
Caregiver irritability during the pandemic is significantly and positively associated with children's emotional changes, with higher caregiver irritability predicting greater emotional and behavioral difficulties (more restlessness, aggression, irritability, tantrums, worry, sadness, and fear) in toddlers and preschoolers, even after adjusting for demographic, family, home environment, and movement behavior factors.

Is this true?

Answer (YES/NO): YES